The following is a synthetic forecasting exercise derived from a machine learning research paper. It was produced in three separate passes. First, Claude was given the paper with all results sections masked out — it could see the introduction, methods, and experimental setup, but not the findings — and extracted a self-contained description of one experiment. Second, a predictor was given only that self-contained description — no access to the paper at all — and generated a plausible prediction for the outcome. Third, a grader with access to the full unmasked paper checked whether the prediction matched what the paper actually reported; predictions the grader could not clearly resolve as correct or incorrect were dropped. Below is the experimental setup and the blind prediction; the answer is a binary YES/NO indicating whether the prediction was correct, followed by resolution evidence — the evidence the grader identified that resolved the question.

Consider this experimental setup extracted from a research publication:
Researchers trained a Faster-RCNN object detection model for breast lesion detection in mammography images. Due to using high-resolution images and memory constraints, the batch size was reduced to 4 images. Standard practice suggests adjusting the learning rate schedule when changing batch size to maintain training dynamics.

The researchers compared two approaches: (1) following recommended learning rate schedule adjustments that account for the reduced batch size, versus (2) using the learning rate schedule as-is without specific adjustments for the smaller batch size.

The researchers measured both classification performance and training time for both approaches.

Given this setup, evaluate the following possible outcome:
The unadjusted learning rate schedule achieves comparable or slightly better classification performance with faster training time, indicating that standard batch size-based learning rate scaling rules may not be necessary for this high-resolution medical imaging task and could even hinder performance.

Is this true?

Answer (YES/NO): NO